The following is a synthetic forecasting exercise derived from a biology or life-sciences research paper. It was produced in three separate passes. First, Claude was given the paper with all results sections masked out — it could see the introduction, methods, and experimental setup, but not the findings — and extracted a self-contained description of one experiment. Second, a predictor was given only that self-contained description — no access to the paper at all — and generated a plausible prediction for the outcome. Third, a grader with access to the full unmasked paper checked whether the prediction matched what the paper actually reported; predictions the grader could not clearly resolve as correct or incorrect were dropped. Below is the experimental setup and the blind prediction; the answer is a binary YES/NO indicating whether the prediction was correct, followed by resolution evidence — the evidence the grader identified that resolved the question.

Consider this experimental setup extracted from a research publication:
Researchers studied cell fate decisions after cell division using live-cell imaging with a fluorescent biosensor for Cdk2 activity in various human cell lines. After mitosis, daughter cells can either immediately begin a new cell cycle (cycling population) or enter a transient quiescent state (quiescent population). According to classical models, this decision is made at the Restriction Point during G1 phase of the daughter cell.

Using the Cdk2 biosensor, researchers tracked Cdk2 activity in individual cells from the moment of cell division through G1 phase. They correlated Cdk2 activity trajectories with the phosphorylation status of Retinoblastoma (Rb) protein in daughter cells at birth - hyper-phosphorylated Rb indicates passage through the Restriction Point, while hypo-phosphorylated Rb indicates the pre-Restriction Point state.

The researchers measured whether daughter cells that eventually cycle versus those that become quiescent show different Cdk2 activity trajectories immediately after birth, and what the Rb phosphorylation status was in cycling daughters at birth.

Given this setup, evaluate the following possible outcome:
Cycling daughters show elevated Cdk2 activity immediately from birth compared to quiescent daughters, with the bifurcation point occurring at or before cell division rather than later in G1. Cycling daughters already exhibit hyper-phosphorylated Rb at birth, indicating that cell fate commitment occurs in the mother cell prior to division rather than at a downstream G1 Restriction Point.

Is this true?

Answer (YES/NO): YES